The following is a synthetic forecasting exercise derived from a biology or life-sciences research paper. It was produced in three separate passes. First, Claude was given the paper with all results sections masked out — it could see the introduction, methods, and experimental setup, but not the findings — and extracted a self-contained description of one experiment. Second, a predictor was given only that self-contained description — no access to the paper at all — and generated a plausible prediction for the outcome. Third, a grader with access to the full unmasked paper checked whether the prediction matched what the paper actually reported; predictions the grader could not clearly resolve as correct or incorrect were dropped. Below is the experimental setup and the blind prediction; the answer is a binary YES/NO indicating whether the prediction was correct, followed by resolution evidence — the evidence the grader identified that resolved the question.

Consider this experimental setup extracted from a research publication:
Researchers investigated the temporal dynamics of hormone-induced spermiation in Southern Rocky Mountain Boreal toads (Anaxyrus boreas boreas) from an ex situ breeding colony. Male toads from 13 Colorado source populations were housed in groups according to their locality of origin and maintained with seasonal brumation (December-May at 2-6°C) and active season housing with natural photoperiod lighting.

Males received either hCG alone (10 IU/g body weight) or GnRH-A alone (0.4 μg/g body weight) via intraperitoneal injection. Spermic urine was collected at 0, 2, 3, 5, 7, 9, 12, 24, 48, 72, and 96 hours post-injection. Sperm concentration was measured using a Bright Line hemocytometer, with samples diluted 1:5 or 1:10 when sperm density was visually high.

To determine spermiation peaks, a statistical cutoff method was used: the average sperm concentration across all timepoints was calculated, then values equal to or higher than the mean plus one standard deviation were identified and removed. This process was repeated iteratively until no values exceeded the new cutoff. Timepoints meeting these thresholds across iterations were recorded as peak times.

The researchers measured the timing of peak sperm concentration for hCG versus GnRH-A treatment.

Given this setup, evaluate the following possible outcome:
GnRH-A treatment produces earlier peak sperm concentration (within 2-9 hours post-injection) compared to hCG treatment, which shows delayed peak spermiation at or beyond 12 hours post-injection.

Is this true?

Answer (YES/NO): NO